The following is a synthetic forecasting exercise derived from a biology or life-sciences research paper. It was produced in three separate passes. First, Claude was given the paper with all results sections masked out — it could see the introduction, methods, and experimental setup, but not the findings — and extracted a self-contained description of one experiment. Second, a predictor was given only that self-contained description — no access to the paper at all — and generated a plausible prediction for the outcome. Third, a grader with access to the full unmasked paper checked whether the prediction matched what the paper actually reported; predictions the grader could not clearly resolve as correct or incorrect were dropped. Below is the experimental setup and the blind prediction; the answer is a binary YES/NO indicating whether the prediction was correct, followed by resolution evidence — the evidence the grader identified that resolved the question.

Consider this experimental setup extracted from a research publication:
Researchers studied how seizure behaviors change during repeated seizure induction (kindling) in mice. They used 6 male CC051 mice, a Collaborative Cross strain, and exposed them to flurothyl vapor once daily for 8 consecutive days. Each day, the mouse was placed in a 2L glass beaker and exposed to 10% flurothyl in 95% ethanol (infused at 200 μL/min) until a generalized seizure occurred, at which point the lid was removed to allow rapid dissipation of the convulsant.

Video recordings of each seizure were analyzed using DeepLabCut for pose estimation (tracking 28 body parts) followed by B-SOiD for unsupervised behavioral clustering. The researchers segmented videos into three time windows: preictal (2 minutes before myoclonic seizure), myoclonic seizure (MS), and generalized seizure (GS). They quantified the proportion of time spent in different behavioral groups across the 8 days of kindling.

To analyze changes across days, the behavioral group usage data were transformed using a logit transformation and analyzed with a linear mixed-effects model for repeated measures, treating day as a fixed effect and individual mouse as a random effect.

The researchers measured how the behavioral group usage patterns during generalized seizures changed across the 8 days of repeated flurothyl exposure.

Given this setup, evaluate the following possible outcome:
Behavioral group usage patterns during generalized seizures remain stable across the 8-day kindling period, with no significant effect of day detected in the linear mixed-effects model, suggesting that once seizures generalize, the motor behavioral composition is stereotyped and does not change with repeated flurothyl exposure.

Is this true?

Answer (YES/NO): NO